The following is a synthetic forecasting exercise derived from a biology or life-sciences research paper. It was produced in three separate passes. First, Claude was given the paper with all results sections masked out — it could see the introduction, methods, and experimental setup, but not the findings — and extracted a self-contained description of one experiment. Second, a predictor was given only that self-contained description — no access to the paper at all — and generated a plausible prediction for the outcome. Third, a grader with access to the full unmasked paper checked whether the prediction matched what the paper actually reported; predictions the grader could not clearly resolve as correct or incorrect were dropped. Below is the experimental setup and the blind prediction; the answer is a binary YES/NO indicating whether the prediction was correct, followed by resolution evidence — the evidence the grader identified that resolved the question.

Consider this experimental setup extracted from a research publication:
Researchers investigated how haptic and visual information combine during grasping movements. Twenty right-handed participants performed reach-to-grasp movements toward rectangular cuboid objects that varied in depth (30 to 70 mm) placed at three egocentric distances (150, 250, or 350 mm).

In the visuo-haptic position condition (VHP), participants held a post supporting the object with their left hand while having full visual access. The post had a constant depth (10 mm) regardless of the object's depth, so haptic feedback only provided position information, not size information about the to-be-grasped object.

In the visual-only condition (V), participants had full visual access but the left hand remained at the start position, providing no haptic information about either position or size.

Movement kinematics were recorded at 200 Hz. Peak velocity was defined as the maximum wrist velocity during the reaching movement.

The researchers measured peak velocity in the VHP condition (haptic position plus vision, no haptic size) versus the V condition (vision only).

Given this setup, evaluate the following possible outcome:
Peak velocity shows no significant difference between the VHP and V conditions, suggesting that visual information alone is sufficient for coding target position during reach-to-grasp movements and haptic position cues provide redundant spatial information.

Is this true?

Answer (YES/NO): NO